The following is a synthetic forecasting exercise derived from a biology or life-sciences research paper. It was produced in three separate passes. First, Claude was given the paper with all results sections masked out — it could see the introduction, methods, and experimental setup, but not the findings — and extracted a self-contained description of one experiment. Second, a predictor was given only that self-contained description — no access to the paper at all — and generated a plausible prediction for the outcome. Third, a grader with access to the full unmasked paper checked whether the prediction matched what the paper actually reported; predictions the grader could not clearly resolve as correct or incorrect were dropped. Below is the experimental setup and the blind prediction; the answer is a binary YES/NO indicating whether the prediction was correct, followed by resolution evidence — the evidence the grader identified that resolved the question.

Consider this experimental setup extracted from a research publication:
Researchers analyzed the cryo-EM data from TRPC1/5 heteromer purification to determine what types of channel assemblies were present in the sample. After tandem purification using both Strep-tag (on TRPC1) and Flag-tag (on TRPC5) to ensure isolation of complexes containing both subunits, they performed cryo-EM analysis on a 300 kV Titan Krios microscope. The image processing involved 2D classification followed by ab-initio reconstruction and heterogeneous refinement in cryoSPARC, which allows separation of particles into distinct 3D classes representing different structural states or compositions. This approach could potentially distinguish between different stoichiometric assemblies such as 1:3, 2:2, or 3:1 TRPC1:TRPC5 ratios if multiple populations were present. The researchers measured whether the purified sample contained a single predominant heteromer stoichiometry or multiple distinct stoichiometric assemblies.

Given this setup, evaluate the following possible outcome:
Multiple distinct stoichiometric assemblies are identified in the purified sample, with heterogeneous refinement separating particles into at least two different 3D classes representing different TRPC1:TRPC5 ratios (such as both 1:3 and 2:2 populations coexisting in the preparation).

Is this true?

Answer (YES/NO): NO